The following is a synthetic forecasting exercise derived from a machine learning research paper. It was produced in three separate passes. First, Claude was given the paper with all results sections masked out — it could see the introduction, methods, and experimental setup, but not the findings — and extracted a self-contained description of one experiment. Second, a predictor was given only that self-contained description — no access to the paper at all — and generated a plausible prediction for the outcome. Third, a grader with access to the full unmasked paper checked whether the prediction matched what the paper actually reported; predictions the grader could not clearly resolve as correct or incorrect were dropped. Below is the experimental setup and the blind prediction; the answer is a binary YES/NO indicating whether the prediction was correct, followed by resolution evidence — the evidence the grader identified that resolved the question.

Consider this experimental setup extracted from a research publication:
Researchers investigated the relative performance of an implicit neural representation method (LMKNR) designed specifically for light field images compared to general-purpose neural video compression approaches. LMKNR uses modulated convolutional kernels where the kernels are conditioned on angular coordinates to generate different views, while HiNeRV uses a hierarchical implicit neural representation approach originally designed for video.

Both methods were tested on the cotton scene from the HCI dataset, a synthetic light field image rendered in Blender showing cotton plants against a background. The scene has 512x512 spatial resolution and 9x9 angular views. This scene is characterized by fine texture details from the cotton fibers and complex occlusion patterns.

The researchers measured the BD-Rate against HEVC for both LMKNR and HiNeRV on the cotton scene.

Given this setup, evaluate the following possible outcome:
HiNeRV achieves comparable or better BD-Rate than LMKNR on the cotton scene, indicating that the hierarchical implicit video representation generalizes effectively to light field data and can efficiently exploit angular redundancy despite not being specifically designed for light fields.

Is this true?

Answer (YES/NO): NO